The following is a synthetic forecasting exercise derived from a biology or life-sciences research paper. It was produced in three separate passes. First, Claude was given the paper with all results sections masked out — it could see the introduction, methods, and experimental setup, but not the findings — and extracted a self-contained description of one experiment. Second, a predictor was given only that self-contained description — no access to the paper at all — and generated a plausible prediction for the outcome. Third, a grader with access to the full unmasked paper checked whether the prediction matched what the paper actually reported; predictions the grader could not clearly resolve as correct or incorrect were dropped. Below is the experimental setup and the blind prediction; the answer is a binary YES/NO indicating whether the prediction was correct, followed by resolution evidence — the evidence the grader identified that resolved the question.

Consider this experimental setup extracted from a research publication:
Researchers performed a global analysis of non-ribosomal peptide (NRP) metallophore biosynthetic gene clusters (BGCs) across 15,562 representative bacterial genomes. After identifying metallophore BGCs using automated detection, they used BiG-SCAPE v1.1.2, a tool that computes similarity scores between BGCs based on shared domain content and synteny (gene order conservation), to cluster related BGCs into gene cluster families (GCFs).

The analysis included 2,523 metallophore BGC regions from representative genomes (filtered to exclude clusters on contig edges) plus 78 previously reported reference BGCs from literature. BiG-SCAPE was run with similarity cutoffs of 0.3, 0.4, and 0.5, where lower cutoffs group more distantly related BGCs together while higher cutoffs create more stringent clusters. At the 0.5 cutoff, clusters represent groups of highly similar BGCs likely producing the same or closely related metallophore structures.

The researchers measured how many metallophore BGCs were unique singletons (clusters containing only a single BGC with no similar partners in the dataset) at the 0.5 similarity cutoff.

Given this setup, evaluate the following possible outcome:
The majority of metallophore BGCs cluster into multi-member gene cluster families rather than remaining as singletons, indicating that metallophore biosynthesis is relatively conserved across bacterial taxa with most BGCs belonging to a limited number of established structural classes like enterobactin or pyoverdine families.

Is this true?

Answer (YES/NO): NO